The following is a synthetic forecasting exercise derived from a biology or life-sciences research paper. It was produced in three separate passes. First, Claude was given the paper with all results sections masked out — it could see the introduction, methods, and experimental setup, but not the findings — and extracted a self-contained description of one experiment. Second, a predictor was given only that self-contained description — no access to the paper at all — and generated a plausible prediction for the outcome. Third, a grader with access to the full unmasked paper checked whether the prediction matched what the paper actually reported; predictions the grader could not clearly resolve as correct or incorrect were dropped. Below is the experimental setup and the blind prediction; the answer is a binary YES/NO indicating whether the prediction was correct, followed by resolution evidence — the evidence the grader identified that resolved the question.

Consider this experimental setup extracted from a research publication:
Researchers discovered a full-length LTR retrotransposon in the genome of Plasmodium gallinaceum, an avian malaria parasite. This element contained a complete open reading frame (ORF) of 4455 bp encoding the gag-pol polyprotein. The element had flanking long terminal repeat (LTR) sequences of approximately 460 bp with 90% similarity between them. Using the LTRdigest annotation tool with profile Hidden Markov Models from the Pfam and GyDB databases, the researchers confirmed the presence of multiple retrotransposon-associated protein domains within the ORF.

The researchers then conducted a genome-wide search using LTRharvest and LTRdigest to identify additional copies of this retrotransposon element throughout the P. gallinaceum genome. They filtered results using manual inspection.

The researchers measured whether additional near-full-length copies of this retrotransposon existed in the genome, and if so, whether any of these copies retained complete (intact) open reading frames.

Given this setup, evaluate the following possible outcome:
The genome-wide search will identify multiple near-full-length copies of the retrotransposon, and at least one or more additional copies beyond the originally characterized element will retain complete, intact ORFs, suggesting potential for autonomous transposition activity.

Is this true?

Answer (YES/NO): NO